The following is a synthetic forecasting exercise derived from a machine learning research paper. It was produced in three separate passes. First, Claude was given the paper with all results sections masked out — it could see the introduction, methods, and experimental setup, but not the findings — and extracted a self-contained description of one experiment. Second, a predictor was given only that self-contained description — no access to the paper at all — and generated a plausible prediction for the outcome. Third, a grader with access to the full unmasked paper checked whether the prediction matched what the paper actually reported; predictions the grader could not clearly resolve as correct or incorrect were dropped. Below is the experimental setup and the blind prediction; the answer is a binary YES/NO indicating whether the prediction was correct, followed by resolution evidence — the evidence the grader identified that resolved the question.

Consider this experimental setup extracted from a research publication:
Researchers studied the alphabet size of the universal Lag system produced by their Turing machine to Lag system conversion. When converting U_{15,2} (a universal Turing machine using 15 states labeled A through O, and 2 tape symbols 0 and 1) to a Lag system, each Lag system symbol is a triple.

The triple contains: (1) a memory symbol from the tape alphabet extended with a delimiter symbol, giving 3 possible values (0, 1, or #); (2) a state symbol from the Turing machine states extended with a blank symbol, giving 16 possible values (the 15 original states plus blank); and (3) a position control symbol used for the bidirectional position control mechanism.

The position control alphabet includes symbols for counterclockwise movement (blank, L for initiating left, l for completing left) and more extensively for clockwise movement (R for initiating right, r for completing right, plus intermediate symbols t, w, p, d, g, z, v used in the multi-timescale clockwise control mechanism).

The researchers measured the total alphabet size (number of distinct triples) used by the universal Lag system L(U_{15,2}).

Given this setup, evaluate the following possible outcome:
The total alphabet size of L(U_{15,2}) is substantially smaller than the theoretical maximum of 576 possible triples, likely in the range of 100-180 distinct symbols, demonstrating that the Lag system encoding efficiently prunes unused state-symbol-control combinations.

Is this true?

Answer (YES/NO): NO